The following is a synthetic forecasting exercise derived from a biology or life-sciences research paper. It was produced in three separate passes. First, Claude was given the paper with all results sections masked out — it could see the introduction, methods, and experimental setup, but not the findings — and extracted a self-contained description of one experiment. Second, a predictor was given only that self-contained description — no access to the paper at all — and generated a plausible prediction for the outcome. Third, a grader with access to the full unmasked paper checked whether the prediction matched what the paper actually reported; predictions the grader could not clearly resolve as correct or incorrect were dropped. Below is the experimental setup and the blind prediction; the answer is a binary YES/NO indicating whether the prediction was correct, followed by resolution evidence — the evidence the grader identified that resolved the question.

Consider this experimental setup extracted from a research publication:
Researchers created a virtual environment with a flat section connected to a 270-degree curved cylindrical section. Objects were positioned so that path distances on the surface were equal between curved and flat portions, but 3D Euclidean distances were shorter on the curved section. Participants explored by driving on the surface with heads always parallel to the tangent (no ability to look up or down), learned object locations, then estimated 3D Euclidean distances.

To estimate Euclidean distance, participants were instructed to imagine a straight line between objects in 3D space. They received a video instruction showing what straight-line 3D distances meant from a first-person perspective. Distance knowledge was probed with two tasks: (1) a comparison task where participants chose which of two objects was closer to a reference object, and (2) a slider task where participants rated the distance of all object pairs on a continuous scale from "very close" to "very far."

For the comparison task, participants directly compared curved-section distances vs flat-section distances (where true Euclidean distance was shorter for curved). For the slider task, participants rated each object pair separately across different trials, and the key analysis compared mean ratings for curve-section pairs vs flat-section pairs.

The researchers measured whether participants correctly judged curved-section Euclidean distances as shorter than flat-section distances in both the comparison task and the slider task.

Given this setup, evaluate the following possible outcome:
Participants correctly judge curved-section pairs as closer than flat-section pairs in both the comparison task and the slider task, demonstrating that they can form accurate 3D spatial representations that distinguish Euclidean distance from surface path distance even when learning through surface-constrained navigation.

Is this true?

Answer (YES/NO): NO